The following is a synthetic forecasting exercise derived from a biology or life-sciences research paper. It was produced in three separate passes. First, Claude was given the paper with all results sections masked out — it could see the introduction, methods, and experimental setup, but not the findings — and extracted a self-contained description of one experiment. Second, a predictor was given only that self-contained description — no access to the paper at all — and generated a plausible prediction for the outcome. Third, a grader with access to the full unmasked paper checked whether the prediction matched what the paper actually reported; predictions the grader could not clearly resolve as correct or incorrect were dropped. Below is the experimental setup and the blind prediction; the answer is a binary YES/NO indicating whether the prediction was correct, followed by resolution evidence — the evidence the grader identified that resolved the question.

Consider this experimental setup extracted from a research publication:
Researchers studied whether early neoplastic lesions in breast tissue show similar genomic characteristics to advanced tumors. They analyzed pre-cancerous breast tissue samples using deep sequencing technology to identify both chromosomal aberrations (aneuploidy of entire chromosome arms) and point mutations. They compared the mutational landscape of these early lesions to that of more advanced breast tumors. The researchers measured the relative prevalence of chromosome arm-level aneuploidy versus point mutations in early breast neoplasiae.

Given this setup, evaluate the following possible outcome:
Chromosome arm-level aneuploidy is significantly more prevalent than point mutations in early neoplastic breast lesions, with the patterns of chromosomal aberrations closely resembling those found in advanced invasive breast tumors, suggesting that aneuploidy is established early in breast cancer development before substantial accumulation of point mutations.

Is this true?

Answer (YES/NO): YES